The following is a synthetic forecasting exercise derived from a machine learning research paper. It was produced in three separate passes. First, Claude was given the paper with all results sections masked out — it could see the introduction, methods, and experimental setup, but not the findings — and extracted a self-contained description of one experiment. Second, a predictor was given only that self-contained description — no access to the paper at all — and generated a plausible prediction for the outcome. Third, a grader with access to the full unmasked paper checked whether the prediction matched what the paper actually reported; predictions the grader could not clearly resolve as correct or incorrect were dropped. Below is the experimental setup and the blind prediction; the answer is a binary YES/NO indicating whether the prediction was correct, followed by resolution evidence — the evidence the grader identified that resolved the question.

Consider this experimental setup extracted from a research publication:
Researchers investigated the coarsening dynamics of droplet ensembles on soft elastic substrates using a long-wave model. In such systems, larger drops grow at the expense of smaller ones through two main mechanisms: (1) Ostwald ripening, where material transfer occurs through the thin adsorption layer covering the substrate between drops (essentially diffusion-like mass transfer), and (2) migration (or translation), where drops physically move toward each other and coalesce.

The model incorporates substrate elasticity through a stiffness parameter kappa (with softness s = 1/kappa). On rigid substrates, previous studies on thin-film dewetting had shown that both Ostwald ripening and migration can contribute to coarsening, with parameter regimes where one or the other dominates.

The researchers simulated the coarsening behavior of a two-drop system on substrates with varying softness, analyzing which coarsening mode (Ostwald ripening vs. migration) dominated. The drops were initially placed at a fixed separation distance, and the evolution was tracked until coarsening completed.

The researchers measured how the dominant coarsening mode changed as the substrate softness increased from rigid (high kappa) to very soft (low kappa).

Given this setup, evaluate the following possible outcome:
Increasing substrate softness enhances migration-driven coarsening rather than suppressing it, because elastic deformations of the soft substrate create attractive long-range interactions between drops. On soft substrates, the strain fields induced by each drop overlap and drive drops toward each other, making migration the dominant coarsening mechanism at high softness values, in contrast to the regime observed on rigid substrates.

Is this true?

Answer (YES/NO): NO